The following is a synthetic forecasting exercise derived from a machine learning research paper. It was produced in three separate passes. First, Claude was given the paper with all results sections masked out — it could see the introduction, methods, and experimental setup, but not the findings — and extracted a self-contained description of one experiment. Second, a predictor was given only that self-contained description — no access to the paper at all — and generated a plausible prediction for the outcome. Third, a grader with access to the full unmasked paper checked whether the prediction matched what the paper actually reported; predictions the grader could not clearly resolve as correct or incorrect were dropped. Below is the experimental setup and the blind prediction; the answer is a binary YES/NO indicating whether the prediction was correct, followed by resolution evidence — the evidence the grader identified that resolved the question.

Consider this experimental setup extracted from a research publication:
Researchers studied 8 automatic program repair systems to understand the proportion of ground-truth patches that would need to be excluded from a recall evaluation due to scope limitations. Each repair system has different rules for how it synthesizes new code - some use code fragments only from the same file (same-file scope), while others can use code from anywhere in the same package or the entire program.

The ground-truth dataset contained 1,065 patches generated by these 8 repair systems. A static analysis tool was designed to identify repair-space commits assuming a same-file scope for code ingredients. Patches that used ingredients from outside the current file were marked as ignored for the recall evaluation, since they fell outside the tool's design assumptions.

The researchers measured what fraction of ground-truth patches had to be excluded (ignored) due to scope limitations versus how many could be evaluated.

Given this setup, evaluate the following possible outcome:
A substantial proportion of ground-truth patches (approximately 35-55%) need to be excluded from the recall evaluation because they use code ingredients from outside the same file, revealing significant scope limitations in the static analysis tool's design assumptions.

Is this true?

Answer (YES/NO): NO